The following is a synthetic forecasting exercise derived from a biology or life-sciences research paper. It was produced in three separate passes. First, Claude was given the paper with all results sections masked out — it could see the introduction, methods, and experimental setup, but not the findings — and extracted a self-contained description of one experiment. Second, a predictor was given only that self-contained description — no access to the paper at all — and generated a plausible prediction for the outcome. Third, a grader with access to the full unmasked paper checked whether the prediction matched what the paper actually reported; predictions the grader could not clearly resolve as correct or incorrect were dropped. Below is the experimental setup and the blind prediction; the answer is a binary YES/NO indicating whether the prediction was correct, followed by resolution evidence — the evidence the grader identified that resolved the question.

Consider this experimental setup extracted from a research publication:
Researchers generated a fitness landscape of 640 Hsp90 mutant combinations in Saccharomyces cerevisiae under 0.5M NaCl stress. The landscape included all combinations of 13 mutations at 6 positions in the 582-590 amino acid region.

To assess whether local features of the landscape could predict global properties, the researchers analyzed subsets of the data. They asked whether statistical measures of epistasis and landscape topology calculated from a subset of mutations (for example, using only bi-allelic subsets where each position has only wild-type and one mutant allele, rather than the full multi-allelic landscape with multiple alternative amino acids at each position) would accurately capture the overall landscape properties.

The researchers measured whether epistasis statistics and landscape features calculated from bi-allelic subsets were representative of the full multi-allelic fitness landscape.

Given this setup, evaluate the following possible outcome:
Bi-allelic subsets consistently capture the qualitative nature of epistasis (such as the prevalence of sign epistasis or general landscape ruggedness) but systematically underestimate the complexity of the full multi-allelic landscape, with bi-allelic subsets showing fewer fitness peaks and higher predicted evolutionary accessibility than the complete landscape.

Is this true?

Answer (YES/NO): NO